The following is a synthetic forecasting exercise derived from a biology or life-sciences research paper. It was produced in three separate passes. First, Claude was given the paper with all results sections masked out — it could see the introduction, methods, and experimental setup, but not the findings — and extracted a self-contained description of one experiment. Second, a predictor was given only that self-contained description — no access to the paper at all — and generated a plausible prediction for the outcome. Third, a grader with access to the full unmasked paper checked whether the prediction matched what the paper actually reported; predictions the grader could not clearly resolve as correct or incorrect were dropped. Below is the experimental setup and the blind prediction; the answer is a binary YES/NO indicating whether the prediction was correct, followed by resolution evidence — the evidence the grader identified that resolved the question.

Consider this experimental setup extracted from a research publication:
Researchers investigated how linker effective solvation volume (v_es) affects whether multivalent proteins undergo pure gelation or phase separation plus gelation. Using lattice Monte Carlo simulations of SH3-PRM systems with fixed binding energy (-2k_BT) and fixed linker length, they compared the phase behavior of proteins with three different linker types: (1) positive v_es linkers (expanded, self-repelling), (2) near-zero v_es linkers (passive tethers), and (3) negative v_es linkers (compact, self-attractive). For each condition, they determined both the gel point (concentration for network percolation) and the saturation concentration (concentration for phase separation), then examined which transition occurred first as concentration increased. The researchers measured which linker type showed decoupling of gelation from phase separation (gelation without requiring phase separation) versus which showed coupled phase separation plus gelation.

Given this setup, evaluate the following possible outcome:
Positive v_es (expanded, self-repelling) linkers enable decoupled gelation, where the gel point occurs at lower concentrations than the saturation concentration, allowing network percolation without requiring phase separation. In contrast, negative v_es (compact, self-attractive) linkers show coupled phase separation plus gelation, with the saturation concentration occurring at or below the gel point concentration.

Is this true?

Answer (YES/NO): NO